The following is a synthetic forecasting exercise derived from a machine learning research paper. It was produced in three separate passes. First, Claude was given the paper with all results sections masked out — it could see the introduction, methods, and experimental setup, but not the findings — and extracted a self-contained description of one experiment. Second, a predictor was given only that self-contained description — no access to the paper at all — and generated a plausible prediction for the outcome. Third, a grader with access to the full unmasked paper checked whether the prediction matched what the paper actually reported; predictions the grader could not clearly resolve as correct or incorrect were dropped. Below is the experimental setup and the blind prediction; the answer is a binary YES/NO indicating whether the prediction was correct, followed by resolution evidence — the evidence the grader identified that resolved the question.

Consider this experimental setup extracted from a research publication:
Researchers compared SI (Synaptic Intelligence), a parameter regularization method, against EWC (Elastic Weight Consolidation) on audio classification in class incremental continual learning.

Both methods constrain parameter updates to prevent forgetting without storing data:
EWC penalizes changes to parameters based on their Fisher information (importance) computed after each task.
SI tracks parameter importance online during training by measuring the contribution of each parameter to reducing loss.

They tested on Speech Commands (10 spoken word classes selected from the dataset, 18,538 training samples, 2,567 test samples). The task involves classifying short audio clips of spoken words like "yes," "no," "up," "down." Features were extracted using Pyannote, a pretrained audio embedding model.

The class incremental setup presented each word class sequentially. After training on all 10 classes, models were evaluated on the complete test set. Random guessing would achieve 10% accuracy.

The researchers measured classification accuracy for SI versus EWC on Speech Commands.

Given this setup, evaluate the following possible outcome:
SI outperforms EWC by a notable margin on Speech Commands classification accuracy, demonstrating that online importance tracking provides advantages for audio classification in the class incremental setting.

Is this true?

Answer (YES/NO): NO